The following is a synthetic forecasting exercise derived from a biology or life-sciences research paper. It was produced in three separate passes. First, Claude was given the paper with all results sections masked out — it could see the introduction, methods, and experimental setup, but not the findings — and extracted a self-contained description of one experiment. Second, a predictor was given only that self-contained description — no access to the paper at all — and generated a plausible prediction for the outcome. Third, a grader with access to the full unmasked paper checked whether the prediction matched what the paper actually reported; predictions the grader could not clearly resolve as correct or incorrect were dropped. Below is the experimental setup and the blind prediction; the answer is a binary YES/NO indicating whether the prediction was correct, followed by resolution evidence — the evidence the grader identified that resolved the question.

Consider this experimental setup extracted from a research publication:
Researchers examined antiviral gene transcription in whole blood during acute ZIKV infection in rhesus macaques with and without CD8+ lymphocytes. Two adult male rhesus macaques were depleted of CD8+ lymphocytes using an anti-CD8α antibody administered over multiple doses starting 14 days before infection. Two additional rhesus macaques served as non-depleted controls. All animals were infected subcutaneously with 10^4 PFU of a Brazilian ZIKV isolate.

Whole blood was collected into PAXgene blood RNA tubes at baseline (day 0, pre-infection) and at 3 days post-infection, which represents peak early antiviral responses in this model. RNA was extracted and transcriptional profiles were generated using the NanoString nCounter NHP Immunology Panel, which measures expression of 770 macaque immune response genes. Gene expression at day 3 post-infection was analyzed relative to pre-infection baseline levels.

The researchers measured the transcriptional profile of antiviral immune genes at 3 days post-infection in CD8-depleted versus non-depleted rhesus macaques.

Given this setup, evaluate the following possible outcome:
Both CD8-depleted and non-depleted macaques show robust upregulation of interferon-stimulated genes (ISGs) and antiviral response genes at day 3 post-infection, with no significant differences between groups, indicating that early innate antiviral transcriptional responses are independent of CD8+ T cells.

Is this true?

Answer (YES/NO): NO